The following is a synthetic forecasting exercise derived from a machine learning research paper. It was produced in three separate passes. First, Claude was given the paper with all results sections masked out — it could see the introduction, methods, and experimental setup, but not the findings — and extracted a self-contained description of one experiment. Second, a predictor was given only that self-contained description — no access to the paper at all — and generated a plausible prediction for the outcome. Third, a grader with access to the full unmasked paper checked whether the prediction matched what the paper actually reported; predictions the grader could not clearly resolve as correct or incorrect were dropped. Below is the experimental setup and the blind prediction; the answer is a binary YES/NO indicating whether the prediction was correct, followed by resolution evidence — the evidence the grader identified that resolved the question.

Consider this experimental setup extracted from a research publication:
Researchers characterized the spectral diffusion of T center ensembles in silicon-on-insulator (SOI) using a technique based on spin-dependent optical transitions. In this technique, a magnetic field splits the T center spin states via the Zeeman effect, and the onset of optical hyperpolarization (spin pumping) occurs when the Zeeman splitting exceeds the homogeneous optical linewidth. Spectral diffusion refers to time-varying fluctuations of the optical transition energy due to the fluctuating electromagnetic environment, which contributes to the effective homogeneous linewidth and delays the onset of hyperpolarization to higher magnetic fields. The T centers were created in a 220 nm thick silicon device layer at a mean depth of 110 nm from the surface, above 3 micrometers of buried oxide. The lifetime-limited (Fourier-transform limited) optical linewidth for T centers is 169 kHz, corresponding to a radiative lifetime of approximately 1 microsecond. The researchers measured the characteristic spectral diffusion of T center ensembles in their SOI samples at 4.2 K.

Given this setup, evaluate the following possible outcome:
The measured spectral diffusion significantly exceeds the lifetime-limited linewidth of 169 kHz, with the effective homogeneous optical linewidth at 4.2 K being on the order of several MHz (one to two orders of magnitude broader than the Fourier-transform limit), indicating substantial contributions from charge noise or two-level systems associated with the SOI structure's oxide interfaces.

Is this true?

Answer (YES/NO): NO